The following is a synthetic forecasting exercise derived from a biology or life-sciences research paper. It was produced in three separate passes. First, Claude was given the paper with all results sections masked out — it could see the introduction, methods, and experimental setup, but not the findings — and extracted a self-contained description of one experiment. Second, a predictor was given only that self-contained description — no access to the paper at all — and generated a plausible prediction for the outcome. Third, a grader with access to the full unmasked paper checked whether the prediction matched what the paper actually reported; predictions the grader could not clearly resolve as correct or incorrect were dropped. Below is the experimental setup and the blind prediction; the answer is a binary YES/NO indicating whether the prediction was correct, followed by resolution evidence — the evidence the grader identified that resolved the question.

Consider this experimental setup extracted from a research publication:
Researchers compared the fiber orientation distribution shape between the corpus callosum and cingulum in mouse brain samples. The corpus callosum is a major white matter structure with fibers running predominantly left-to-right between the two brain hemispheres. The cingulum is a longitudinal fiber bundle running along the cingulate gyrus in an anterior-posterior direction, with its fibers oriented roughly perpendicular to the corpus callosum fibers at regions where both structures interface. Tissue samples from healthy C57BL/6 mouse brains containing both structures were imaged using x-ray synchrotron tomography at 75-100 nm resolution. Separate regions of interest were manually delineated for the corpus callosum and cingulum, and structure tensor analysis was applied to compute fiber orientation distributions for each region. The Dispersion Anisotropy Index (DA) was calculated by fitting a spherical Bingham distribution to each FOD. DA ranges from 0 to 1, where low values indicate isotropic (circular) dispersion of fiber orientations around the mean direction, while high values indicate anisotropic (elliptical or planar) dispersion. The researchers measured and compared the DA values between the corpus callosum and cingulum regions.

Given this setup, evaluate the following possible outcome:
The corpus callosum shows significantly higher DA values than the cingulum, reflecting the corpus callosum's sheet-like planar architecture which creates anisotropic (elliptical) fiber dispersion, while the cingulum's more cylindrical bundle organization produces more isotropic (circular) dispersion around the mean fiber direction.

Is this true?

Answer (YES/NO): NO